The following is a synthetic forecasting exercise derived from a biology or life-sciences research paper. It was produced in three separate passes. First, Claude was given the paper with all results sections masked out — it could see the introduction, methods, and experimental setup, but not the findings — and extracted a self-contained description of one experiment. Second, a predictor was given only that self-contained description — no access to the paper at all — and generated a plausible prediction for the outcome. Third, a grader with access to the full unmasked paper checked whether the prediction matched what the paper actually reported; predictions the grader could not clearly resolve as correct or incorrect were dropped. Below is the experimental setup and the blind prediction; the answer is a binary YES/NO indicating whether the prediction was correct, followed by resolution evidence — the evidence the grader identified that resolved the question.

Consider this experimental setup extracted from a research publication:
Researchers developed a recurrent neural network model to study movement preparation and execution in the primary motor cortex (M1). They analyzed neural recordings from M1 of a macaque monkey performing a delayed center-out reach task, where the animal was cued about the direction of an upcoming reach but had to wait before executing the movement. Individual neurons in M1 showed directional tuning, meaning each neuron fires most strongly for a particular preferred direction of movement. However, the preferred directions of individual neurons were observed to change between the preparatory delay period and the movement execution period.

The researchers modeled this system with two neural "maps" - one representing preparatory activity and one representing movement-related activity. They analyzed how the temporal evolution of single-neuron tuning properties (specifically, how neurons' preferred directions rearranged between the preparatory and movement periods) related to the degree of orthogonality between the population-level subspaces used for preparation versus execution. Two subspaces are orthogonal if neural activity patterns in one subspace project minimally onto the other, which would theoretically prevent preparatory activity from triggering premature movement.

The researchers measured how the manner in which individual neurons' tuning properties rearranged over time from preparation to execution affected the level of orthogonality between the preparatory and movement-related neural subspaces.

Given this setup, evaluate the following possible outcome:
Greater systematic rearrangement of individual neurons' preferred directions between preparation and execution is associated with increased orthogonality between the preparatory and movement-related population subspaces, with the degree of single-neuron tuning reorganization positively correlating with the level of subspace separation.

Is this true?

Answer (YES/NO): YES